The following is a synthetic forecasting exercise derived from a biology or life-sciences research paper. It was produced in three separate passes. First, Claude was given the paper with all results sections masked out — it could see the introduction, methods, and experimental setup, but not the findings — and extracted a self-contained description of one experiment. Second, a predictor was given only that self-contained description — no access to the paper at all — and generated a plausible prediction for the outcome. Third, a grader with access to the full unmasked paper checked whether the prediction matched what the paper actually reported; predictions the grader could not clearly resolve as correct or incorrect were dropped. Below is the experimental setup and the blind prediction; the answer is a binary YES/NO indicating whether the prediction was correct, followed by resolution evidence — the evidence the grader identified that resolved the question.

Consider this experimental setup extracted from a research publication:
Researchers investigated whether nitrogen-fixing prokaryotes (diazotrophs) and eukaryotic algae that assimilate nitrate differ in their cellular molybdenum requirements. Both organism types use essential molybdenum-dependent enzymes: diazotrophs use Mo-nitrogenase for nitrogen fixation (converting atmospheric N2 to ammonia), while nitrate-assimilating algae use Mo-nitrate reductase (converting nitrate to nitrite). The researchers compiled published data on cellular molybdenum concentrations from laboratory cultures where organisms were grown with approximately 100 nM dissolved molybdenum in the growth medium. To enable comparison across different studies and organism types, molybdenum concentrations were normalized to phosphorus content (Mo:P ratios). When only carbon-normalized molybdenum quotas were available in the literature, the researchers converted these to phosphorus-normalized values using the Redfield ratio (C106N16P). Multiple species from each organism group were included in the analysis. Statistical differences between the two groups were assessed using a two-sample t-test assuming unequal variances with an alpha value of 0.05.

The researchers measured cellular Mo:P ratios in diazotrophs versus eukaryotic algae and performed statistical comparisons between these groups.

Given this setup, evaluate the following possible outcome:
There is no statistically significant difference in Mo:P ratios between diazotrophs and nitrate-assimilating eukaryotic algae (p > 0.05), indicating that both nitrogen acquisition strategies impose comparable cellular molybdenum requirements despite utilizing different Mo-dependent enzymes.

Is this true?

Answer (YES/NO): NO